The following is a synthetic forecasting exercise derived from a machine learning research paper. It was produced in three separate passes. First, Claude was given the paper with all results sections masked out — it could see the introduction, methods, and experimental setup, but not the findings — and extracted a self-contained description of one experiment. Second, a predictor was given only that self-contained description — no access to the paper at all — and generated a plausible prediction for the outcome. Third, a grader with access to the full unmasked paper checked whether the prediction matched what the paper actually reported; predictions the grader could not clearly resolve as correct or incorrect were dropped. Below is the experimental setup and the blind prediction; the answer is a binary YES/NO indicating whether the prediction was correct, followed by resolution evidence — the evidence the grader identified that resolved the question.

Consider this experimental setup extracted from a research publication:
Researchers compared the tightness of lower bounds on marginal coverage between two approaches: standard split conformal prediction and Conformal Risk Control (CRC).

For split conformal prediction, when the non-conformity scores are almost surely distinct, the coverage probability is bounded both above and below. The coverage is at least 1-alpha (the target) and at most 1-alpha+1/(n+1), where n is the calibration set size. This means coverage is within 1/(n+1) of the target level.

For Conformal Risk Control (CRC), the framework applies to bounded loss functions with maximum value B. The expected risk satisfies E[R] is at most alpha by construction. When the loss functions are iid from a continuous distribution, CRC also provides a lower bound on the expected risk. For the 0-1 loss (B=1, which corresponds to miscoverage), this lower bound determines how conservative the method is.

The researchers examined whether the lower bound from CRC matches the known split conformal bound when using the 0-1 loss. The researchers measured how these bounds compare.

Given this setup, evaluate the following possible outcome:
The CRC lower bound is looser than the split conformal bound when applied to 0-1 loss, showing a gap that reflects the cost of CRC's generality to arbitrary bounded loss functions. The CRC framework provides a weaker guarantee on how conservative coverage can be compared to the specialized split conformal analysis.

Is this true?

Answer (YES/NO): YES